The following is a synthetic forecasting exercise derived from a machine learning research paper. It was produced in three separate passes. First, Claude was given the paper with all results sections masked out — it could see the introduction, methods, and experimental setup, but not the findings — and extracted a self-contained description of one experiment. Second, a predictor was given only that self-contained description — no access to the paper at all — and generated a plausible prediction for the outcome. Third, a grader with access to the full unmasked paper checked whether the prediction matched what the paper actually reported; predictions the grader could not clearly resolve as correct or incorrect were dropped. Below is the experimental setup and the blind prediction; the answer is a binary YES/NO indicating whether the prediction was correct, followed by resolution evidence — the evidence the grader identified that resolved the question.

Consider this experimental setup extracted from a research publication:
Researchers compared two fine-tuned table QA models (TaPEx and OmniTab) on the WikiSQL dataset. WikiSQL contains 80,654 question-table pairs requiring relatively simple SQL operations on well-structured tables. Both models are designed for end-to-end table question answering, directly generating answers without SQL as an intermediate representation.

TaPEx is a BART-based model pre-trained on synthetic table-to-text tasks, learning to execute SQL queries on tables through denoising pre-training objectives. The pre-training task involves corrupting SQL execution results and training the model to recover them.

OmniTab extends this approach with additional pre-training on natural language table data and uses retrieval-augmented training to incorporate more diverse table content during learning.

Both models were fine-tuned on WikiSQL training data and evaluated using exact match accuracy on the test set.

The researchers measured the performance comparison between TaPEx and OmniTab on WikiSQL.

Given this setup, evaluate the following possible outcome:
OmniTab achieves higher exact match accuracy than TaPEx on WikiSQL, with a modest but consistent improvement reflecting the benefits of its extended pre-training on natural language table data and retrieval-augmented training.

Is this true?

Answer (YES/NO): NO